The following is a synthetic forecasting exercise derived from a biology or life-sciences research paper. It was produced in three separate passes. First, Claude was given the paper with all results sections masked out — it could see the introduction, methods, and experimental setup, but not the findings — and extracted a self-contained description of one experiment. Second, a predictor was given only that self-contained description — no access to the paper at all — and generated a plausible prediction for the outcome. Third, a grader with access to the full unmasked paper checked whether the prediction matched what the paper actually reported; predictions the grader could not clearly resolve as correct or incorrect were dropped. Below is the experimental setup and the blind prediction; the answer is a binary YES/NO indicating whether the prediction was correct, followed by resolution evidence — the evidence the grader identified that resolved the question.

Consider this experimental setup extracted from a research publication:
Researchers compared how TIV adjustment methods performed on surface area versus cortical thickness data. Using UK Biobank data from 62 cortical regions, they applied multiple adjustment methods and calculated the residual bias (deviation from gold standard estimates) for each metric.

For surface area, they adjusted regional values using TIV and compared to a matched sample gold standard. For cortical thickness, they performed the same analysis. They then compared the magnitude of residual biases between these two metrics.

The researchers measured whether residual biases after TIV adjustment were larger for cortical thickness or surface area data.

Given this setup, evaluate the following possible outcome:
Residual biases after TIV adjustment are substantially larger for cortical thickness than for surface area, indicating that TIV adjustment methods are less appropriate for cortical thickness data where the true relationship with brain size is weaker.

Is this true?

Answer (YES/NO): YES